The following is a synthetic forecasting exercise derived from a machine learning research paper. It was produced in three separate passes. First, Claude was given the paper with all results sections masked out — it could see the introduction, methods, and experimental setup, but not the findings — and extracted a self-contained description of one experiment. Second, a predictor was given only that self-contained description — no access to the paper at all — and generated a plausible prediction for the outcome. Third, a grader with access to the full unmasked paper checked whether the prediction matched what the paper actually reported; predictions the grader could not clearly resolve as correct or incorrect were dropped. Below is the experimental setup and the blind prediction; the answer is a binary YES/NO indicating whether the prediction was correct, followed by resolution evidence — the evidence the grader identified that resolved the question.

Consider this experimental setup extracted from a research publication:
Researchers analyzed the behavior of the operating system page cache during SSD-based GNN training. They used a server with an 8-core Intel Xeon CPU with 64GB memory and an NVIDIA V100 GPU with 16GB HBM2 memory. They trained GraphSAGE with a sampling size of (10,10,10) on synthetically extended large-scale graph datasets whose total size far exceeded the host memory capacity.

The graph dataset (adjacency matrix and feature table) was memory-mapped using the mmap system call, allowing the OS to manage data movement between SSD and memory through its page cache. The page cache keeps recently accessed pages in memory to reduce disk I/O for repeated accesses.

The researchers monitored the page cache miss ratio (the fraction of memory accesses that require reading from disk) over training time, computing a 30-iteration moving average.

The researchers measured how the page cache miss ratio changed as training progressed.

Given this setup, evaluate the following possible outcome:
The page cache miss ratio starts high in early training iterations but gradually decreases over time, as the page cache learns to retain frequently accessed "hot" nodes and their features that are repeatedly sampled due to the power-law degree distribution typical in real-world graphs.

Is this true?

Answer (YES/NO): NO